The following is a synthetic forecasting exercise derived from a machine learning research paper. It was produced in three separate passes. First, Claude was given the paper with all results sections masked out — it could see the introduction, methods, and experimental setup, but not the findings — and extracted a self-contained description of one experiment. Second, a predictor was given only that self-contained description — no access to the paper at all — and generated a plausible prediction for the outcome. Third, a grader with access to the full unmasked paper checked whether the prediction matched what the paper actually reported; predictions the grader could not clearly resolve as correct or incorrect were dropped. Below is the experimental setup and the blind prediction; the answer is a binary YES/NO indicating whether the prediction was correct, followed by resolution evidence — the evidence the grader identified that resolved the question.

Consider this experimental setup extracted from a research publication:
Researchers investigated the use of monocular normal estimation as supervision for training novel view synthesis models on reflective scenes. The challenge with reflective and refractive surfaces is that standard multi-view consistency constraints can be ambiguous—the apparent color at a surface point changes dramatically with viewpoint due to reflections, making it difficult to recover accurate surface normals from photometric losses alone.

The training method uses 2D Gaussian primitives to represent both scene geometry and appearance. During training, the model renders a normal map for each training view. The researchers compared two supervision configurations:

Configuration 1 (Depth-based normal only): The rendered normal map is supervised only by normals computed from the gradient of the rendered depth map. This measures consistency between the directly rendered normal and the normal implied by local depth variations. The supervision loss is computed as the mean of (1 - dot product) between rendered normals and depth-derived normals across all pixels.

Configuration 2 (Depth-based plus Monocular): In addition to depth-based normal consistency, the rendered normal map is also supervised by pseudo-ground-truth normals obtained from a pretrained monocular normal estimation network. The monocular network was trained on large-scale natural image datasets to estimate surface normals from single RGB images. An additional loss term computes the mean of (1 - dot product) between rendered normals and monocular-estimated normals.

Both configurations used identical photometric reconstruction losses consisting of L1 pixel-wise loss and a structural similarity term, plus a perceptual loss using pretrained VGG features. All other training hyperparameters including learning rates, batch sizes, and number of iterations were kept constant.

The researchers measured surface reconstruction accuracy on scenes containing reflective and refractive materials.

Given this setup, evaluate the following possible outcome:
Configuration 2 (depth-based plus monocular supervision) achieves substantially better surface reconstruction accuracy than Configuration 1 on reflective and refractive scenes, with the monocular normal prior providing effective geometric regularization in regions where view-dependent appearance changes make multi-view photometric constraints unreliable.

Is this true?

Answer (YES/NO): YES